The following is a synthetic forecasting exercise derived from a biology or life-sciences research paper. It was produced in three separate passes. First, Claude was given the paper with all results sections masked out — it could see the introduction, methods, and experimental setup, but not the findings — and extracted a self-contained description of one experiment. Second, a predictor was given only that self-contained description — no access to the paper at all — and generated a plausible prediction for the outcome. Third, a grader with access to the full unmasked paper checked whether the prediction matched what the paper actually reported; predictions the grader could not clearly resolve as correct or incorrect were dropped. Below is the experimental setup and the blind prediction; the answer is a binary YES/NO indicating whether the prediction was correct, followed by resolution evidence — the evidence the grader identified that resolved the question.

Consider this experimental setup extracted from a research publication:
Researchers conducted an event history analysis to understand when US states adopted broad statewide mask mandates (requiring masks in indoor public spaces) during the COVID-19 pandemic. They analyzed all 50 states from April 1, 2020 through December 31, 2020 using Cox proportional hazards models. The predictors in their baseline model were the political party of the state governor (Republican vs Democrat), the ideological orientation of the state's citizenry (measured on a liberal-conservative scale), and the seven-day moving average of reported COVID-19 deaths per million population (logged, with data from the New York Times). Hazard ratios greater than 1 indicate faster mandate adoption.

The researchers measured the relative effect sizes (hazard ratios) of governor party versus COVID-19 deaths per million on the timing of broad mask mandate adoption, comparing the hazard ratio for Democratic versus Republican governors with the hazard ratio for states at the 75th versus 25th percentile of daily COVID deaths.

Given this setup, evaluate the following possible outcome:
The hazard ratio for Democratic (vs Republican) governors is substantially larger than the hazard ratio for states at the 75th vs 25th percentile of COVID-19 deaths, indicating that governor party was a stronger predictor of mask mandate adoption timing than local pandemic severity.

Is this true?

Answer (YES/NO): YES